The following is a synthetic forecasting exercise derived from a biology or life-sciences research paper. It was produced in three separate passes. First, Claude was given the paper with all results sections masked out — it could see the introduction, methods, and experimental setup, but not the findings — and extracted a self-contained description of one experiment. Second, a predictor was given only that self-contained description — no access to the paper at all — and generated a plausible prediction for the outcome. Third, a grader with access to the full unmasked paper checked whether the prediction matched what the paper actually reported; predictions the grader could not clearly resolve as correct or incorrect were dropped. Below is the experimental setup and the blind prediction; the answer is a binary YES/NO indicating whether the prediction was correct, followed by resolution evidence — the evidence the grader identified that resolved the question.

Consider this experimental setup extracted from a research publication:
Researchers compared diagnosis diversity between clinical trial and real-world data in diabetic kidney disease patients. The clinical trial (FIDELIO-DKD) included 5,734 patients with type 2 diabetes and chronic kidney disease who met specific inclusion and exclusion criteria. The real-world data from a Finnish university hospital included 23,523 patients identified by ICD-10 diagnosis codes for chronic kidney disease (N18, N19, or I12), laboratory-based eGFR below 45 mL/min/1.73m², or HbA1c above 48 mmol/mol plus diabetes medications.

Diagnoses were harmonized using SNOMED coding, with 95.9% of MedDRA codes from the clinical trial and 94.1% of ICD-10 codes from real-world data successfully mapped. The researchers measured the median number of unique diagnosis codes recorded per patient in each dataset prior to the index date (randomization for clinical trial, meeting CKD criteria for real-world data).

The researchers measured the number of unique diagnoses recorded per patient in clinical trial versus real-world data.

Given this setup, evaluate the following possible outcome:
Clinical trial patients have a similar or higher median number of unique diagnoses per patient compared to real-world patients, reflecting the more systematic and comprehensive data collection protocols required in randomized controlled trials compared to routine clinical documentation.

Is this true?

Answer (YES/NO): NO